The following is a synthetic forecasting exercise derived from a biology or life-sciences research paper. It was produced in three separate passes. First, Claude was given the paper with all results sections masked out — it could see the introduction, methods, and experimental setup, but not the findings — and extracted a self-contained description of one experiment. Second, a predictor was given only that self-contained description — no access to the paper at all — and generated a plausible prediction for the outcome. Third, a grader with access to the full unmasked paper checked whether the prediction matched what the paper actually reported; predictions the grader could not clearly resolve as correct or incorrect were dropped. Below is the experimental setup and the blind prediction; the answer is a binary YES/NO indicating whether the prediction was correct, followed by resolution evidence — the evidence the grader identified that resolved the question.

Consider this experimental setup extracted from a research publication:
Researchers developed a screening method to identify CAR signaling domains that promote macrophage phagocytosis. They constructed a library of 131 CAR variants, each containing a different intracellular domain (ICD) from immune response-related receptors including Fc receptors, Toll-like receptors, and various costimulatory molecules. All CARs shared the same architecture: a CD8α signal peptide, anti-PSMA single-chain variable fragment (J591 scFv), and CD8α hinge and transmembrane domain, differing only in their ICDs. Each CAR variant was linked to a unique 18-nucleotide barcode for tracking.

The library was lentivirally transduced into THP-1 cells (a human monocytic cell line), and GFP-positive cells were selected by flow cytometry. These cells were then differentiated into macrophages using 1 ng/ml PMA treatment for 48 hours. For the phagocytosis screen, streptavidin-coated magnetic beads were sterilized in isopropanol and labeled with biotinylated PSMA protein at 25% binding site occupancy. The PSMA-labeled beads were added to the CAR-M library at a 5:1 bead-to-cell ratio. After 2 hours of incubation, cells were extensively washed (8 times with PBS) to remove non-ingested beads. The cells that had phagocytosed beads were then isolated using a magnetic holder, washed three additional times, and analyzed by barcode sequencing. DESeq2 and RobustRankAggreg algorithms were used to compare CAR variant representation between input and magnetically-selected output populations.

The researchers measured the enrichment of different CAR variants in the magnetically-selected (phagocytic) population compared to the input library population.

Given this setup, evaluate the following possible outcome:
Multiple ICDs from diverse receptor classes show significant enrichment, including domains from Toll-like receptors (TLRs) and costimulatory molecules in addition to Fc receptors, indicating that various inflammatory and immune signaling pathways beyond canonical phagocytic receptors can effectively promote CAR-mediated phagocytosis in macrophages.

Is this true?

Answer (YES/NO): NO